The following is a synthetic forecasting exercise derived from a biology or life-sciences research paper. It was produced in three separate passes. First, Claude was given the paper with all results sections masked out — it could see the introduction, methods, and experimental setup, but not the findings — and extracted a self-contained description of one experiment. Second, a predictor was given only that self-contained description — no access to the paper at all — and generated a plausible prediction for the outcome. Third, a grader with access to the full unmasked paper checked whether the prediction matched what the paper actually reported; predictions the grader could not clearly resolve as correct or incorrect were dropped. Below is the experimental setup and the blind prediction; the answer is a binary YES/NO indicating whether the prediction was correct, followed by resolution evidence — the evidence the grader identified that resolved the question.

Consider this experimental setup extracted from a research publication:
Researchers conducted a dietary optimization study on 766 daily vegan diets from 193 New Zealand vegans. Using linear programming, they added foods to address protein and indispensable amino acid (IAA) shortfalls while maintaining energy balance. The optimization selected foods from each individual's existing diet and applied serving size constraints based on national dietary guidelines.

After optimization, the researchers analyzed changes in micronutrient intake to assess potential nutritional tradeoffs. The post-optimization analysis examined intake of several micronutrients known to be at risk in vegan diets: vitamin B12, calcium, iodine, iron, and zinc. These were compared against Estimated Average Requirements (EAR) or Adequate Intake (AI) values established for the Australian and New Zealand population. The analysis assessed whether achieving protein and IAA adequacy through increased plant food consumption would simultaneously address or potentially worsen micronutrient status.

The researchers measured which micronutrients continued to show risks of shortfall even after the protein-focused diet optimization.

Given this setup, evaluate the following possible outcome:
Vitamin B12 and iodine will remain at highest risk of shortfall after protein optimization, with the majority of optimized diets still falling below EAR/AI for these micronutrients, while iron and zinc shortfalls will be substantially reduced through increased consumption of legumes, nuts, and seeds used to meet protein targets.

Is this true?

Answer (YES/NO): NO